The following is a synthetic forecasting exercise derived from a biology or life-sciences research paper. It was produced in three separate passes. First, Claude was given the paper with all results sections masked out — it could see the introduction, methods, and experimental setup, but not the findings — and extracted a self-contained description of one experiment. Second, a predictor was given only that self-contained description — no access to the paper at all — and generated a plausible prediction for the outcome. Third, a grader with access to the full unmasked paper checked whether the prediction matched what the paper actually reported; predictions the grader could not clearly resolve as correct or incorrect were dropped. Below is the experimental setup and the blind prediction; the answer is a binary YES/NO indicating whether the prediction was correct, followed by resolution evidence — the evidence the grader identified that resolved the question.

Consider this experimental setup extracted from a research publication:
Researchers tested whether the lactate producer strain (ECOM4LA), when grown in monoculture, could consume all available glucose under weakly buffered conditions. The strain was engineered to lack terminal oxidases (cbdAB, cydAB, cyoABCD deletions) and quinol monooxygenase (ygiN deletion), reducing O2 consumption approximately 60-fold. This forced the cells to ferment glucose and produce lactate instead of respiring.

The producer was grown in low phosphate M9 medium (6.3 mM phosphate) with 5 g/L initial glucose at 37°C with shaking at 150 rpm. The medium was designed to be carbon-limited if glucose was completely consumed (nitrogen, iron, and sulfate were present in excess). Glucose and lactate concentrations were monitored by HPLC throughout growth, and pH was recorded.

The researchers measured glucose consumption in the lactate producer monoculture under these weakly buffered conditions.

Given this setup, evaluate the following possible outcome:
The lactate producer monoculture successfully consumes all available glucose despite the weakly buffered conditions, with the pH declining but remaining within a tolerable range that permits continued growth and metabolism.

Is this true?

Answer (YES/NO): NO